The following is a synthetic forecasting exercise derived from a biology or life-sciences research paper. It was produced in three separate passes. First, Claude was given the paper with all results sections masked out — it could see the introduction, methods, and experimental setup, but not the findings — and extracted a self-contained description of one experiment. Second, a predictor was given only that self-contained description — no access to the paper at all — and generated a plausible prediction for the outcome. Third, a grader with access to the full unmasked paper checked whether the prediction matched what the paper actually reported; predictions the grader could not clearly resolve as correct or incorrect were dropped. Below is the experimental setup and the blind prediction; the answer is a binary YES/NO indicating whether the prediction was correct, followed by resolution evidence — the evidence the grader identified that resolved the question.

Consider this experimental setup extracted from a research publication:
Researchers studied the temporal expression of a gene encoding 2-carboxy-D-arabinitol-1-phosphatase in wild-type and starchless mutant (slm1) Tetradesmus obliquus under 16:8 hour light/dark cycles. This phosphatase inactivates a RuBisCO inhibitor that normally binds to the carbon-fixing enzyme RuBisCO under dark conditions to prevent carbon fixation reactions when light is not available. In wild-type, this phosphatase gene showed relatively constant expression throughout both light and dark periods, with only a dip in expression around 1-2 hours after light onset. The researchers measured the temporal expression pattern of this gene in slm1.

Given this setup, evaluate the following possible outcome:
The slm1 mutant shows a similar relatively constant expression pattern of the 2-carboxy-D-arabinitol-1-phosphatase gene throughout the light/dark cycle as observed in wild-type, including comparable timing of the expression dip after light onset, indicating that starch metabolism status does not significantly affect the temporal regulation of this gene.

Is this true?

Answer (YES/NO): NO